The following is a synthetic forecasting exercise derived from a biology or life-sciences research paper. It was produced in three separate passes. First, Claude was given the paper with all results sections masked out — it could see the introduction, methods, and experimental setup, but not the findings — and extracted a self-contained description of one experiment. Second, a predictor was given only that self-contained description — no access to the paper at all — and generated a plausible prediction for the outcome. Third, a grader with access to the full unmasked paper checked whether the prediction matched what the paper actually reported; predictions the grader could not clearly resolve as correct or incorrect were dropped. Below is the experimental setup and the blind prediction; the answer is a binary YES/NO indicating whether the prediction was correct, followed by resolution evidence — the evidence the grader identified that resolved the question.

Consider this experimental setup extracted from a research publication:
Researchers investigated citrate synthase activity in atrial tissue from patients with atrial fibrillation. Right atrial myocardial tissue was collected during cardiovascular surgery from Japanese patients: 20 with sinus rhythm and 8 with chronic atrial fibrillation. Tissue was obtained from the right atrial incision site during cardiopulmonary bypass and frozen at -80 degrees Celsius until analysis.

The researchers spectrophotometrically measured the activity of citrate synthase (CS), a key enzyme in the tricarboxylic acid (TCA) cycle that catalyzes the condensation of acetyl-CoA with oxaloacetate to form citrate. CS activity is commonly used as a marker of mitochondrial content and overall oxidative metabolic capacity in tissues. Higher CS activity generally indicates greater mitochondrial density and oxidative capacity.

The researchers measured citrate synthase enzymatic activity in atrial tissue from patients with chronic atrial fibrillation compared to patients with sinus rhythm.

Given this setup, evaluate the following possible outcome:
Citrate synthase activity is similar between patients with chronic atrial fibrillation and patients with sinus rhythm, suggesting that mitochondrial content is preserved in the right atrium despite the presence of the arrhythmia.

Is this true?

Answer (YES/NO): YES